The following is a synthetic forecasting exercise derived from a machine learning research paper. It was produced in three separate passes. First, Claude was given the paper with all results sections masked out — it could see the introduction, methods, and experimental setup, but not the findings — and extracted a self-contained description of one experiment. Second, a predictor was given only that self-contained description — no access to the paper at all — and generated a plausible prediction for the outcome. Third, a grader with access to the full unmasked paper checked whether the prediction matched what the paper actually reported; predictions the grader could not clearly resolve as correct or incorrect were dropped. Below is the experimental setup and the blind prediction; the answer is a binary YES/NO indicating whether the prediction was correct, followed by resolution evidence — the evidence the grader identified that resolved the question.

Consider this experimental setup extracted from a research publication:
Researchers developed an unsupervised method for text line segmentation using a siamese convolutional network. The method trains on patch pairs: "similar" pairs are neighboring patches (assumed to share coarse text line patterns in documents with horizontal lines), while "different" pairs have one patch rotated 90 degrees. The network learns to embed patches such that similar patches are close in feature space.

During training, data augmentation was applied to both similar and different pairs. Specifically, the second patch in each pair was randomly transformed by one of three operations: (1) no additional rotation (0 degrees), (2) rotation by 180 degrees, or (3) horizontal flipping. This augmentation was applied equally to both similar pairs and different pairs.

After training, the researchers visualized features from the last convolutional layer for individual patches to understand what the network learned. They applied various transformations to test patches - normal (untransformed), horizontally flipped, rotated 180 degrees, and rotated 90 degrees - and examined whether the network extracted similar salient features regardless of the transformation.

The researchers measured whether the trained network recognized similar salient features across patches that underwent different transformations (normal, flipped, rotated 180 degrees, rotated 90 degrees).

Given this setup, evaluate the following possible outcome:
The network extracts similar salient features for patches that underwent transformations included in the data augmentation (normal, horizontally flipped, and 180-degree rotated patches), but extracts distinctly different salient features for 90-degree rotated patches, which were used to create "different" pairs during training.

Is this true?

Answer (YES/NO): NO